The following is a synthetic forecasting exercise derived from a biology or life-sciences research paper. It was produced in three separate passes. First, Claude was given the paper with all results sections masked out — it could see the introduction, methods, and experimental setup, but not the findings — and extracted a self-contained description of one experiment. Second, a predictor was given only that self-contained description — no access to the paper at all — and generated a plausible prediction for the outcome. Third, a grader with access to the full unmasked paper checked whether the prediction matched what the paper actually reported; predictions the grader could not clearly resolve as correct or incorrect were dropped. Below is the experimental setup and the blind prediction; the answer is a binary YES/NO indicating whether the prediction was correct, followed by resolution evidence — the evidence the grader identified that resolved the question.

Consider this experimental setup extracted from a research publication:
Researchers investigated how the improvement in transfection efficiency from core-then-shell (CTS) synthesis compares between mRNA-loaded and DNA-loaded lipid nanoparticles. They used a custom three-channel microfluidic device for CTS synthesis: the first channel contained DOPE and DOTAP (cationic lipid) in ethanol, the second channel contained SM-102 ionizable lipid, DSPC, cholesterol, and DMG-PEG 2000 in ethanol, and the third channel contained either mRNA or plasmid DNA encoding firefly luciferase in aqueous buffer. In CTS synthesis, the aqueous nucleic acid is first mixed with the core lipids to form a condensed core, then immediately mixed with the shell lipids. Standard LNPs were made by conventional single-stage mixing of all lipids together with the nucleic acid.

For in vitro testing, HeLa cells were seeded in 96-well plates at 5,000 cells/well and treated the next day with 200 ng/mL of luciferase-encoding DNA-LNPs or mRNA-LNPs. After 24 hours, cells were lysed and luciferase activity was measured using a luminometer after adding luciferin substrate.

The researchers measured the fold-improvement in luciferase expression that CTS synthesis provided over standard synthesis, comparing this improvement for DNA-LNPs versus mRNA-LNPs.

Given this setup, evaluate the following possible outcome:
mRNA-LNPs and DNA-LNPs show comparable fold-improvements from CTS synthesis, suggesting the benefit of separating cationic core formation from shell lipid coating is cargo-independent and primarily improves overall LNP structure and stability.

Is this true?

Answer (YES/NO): NO